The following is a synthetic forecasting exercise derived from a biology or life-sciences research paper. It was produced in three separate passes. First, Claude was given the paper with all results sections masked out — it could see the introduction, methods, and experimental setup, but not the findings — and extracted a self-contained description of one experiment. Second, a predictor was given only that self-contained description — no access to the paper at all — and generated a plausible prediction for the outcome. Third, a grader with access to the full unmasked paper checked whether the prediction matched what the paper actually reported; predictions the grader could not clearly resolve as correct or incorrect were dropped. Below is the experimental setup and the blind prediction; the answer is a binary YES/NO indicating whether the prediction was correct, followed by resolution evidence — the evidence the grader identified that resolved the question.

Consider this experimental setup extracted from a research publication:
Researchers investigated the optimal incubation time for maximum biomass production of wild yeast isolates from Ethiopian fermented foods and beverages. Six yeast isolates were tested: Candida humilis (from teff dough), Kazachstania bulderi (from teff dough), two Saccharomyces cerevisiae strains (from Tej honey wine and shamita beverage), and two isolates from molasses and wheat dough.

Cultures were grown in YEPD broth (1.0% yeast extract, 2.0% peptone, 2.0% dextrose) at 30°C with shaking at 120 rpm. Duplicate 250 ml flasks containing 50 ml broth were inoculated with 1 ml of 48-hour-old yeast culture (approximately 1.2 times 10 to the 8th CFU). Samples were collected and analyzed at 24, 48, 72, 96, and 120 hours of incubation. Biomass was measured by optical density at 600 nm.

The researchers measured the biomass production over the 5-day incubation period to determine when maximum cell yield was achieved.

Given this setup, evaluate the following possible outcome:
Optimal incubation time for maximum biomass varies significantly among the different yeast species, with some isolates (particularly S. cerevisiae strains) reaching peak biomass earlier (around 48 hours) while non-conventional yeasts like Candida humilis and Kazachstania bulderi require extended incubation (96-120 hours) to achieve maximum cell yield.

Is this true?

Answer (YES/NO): NO